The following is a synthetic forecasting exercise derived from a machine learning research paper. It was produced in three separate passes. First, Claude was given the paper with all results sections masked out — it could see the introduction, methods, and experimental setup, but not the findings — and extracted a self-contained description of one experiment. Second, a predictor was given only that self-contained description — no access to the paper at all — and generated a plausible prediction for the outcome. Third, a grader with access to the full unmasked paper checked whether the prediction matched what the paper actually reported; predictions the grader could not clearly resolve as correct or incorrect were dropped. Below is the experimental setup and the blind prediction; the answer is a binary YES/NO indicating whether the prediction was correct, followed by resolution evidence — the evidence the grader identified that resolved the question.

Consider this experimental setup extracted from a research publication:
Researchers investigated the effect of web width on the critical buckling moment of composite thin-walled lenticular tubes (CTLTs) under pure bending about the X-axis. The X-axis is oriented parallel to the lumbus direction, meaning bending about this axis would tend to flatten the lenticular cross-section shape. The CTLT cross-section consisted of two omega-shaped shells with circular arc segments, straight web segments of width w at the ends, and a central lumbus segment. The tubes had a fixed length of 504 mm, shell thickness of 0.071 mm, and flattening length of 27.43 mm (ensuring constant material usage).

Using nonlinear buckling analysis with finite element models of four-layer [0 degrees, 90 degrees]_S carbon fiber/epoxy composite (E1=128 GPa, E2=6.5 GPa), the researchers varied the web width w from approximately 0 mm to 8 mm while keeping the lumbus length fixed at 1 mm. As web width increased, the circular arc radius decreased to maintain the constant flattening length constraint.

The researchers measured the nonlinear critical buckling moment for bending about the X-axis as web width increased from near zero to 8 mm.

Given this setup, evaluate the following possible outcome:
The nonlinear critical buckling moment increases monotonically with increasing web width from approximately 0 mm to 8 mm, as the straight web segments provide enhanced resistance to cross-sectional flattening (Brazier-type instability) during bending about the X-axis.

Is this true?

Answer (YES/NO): NO